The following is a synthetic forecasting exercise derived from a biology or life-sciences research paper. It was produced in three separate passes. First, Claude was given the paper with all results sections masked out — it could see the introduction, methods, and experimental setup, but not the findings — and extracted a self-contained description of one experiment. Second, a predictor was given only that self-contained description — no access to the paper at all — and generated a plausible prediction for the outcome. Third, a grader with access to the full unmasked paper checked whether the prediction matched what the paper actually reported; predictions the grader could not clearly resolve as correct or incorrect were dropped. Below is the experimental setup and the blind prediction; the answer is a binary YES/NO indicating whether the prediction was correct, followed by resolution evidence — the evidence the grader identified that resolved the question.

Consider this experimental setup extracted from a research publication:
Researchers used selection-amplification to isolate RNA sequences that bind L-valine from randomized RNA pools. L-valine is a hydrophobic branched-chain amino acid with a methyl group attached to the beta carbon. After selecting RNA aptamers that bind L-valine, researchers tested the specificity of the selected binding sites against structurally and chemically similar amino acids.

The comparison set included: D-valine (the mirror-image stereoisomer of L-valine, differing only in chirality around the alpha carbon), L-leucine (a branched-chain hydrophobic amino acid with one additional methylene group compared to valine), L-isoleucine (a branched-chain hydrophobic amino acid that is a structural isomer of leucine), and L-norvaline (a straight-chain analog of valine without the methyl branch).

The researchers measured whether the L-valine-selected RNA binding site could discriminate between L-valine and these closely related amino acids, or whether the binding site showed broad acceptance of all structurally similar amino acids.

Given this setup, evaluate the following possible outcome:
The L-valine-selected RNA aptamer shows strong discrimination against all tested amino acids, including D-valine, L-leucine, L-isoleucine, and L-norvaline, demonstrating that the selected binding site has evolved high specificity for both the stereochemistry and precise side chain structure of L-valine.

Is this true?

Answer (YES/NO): YES